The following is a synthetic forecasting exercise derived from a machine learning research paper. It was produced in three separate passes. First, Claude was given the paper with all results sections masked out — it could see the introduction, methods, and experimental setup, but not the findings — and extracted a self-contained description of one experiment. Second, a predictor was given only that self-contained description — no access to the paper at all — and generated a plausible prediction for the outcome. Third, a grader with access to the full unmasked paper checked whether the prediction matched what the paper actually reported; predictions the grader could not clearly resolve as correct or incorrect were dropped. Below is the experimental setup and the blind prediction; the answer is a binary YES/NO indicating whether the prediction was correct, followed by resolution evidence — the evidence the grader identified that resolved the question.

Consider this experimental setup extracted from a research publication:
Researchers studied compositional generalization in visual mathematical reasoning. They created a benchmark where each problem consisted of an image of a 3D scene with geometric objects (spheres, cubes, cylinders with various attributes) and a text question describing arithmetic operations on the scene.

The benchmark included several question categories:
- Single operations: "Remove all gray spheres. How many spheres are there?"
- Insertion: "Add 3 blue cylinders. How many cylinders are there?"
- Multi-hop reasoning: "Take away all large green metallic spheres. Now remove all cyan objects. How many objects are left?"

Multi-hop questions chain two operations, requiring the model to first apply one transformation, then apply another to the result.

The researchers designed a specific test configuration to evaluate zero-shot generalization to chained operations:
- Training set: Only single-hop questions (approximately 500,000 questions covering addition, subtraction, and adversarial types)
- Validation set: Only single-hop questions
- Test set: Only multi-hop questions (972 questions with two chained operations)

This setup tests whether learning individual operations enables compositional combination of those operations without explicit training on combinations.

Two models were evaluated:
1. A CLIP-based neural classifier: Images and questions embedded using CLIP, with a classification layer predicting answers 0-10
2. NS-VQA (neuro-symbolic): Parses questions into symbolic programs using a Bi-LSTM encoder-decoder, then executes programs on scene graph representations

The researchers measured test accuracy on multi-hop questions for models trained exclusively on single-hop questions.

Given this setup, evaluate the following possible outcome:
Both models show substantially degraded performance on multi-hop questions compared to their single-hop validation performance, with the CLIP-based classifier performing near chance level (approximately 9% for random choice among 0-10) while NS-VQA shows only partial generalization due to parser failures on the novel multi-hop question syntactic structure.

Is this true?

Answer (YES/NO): NO